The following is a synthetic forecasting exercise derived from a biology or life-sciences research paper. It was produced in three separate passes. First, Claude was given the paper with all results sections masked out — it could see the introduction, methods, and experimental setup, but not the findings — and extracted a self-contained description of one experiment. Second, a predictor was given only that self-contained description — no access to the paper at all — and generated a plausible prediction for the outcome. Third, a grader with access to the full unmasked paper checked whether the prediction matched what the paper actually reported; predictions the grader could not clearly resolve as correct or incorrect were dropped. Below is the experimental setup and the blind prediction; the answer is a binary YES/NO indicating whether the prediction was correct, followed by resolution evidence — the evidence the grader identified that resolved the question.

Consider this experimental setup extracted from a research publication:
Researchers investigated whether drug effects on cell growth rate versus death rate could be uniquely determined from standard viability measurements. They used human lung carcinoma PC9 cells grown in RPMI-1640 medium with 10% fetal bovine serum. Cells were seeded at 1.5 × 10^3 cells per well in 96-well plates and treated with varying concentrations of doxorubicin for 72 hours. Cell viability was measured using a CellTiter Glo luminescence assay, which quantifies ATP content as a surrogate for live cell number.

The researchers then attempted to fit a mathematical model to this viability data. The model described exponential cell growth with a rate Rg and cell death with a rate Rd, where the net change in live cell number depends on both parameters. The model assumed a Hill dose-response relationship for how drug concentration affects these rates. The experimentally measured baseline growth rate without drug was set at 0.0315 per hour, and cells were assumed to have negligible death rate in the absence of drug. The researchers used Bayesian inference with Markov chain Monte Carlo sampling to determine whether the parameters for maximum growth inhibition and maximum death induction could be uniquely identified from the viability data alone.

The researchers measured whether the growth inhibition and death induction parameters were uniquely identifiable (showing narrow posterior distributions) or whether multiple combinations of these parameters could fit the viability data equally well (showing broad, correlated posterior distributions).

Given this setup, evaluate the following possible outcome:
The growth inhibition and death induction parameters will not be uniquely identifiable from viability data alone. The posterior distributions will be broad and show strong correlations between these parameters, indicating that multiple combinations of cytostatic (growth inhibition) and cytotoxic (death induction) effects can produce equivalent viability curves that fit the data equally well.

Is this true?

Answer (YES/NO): YES